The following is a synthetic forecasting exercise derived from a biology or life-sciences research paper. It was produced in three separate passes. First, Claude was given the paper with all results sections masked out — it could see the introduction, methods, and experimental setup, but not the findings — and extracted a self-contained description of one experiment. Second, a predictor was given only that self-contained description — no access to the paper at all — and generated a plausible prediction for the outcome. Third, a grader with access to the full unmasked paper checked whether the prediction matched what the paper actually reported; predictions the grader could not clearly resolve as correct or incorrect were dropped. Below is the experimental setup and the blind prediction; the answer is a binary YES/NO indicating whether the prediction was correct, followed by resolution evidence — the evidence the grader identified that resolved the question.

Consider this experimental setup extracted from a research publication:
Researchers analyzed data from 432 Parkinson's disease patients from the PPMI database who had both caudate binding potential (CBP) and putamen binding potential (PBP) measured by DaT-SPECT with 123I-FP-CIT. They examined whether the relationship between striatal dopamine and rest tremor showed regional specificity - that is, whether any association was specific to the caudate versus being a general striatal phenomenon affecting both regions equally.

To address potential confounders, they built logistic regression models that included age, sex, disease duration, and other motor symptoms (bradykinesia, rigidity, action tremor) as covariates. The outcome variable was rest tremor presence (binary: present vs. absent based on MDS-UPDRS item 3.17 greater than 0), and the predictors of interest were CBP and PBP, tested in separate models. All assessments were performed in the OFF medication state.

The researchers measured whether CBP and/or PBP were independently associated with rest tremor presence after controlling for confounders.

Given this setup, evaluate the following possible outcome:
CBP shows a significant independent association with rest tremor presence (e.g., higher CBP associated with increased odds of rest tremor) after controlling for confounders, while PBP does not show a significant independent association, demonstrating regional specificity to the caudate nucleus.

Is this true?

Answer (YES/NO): YES